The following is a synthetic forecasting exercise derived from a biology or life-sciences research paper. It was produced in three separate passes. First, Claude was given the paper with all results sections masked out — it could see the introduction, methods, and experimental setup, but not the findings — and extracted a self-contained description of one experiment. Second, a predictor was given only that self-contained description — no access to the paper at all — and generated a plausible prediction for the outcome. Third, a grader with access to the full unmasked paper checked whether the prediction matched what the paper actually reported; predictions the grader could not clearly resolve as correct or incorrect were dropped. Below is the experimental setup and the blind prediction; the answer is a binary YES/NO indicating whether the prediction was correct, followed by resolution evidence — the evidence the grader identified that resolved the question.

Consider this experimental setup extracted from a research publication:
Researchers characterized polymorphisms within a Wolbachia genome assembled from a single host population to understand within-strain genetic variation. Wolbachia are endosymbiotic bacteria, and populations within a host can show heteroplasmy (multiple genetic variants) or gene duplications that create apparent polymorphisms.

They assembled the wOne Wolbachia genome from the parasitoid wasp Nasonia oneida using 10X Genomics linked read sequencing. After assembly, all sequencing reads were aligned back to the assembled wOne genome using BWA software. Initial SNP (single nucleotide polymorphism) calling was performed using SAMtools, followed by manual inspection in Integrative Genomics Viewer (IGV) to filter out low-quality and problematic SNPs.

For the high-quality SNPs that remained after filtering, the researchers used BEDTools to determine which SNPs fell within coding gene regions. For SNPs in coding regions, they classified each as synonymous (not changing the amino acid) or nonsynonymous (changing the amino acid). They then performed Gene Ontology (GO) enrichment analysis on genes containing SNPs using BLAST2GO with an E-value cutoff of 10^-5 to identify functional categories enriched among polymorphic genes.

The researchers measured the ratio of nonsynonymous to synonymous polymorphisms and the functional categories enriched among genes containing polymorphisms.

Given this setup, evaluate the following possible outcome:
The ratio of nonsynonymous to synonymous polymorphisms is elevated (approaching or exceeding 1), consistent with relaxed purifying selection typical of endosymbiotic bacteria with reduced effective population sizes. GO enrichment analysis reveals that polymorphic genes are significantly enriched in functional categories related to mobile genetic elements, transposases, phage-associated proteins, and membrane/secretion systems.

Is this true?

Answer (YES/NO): NO